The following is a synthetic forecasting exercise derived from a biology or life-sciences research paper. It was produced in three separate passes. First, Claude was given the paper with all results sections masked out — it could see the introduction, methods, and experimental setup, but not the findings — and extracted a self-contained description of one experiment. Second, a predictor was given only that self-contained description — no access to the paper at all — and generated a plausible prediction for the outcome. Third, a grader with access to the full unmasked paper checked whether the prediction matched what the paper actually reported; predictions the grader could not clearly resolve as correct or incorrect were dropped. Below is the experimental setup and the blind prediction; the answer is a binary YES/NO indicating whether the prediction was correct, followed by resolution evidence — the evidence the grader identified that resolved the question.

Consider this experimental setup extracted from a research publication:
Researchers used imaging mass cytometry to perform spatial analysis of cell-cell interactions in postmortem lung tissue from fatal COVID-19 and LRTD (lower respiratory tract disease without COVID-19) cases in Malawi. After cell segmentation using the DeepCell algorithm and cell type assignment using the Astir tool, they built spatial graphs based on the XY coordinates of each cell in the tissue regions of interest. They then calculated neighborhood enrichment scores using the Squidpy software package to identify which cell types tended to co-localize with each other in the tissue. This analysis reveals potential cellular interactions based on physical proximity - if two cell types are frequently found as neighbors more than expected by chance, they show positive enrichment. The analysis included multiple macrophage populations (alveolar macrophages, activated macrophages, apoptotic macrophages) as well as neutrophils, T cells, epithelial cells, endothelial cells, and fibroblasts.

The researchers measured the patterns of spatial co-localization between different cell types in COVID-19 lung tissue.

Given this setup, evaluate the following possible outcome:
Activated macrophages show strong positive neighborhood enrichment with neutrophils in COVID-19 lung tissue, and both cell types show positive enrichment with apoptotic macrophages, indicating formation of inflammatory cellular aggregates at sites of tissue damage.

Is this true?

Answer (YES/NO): NO